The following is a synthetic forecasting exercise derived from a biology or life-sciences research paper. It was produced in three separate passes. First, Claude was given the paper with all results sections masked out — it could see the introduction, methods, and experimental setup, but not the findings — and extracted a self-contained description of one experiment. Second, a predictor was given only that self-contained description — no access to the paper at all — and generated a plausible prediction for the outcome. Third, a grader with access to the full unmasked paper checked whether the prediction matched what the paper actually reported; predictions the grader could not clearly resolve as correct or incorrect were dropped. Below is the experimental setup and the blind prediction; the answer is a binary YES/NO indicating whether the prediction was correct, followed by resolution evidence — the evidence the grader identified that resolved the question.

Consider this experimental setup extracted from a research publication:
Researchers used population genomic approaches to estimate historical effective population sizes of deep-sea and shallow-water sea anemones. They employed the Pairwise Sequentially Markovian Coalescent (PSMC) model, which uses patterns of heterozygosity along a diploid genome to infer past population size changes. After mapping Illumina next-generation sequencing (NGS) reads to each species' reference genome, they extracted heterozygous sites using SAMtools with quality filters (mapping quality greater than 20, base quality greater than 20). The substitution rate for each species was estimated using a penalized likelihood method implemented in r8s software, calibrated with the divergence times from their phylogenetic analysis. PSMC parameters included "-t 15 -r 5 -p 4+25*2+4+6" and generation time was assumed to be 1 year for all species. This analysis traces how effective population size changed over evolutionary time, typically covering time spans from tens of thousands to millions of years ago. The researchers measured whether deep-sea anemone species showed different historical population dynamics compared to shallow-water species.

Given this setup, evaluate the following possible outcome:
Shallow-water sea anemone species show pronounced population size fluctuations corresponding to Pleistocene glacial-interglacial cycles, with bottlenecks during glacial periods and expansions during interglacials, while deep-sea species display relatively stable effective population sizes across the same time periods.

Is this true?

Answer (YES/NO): NO